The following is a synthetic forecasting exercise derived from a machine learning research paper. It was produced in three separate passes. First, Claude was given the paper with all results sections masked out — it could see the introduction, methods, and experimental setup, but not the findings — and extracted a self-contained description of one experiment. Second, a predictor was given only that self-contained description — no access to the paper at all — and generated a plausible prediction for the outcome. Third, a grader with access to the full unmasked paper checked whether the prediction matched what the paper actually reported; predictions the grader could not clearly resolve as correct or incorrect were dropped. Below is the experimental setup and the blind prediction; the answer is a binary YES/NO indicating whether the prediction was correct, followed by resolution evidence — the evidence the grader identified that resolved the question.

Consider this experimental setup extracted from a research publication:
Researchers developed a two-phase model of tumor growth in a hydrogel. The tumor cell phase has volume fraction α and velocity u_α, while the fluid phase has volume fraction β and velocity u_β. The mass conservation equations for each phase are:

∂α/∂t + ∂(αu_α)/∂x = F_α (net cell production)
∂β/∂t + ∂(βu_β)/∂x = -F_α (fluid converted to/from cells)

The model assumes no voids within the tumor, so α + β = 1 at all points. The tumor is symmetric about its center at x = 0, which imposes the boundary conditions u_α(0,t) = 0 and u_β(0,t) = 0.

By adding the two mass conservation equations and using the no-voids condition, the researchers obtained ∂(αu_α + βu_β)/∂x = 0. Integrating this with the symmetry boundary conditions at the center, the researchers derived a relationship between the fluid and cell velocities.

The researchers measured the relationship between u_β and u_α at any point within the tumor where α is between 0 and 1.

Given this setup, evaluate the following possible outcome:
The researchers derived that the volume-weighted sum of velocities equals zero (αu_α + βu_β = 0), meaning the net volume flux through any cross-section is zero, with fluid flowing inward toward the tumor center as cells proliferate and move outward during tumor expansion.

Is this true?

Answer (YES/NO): YES